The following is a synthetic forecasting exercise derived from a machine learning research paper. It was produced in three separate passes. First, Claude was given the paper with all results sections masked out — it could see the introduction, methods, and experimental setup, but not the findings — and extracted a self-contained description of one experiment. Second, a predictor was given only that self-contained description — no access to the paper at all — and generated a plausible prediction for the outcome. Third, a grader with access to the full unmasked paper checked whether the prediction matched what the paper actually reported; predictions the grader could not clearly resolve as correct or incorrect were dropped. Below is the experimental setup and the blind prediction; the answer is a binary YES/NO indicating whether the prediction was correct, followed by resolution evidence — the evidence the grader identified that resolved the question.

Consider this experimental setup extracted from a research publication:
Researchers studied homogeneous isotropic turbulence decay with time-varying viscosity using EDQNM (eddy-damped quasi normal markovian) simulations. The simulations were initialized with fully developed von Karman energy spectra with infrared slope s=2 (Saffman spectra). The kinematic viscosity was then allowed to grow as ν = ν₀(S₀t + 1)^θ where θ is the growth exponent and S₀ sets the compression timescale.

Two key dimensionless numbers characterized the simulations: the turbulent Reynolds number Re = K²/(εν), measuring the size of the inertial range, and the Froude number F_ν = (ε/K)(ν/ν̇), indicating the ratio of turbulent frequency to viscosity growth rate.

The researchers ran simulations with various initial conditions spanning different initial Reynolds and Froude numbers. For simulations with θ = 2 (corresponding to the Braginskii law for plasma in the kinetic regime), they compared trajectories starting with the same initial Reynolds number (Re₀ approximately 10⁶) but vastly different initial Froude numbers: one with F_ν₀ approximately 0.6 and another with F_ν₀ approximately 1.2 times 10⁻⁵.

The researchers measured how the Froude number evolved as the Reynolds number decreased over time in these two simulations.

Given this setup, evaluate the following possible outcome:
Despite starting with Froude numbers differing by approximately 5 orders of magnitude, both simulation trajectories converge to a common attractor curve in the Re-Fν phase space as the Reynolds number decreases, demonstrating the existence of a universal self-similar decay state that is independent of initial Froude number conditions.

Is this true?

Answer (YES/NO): NO